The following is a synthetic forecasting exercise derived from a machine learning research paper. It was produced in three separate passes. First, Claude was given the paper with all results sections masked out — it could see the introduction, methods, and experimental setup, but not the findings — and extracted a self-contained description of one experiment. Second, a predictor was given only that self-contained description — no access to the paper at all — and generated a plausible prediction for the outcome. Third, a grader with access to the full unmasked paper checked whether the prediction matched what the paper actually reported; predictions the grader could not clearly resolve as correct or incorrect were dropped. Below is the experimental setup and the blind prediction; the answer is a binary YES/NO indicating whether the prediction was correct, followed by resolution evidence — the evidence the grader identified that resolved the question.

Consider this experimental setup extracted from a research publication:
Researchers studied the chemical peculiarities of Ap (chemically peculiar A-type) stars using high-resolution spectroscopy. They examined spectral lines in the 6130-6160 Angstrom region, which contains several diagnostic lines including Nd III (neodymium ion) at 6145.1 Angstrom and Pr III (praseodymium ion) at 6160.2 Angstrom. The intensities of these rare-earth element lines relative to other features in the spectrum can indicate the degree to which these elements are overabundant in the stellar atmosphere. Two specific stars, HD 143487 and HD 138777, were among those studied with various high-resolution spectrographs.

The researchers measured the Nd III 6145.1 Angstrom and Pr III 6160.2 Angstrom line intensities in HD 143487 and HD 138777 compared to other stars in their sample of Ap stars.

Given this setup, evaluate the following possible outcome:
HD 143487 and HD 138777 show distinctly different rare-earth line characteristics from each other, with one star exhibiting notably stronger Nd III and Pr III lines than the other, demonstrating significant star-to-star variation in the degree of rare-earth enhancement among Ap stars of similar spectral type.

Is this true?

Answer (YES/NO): NO